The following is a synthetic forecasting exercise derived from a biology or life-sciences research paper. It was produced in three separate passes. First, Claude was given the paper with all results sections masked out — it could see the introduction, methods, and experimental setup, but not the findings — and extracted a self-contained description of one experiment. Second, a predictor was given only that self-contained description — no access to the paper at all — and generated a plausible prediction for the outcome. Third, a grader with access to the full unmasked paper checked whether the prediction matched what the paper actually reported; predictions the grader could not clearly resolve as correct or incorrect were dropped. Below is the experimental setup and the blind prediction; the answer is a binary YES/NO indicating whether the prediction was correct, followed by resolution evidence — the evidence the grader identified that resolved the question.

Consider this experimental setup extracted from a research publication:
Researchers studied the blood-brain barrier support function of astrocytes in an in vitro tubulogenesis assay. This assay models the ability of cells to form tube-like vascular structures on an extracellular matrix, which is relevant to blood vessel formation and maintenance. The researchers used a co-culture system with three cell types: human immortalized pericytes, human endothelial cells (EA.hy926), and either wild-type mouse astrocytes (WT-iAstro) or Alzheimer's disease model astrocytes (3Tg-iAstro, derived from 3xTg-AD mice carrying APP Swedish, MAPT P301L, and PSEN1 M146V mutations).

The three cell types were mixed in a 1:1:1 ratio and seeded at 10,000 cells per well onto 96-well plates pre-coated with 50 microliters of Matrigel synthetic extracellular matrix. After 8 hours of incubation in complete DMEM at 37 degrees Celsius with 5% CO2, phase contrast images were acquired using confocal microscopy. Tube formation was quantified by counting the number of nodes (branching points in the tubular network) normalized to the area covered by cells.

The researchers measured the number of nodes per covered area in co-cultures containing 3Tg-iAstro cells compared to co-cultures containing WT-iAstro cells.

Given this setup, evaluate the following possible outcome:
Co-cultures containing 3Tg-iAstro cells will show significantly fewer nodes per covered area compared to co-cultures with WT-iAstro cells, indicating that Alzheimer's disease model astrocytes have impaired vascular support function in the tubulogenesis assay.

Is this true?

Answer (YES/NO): YES